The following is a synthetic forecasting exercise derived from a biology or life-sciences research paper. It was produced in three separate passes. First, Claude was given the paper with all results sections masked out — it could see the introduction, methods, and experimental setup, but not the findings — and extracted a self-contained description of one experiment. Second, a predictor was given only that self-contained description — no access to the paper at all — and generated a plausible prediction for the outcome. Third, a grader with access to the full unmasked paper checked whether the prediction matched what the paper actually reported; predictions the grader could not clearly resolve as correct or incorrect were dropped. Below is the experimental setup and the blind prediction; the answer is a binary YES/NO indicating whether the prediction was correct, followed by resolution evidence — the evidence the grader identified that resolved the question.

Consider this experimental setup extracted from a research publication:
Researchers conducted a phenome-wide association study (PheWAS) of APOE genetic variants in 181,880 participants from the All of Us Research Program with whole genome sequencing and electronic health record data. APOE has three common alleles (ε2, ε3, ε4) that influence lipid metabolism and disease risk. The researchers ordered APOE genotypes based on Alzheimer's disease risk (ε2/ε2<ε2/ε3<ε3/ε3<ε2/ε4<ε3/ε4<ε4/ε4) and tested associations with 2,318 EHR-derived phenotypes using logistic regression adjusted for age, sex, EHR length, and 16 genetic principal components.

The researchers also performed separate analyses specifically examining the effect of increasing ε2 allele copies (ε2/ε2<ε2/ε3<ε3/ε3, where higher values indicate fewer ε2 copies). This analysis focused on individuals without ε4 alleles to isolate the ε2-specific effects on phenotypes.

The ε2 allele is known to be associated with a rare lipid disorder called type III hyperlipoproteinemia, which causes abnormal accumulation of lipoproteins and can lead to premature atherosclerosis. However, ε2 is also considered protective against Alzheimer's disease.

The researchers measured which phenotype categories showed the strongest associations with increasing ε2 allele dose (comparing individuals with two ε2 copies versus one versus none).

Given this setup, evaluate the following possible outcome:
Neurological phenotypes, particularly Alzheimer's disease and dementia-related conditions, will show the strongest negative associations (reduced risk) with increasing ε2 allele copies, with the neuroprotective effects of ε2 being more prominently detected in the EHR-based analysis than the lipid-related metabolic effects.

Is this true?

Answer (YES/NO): NO